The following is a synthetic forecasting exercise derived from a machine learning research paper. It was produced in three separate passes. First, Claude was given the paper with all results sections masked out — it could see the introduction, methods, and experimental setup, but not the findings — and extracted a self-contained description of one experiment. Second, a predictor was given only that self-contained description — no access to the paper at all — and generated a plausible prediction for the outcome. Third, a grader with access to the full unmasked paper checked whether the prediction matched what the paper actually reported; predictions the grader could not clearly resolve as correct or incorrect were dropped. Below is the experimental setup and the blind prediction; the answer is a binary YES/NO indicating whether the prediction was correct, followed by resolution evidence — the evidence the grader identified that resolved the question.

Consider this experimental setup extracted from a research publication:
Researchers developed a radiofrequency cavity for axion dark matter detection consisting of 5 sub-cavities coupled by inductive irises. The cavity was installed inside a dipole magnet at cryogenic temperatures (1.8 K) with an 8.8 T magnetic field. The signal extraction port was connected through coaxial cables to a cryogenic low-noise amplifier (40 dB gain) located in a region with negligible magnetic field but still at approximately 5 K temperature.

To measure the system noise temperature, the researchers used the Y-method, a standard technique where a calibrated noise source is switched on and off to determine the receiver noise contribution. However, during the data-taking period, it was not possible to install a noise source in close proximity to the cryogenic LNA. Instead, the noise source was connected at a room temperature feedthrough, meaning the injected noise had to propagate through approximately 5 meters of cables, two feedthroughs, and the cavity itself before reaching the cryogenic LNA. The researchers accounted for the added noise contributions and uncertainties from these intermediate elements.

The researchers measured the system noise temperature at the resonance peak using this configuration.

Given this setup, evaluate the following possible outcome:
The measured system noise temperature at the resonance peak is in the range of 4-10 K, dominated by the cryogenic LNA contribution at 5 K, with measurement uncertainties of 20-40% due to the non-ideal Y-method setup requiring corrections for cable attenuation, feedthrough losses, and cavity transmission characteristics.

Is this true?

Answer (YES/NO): NO